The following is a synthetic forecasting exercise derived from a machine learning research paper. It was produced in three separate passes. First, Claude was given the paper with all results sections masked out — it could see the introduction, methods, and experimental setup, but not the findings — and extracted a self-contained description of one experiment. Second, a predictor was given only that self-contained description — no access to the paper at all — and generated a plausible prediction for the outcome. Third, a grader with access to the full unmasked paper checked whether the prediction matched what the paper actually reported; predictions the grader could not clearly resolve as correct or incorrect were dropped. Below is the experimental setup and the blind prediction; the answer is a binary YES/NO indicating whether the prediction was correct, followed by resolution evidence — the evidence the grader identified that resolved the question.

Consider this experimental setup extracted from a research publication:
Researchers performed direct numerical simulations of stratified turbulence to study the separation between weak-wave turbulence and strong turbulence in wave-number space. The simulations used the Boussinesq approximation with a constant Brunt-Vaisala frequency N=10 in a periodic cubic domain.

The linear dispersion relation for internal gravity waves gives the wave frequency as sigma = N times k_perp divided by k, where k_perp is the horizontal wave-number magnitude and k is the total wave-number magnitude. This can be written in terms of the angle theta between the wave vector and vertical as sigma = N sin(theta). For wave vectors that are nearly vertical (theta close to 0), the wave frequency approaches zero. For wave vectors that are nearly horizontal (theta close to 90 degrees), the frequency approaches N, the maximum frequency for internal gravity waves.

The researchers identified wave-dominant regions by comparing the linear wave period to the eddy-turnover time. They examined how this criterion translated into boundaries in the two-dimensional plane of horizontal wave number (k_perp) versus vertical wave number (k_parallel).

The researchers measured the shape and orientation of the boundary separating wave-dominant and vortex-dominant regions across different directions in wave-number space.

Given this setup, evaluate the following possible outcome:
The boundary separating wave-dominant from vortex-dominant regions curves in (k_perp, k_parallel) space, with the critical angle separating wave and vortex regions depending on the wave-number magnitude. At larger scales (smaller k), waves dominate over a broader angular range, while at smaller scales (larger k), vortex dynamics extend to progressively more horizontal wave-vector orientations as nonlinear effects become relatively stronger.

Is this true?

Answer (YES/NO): YES